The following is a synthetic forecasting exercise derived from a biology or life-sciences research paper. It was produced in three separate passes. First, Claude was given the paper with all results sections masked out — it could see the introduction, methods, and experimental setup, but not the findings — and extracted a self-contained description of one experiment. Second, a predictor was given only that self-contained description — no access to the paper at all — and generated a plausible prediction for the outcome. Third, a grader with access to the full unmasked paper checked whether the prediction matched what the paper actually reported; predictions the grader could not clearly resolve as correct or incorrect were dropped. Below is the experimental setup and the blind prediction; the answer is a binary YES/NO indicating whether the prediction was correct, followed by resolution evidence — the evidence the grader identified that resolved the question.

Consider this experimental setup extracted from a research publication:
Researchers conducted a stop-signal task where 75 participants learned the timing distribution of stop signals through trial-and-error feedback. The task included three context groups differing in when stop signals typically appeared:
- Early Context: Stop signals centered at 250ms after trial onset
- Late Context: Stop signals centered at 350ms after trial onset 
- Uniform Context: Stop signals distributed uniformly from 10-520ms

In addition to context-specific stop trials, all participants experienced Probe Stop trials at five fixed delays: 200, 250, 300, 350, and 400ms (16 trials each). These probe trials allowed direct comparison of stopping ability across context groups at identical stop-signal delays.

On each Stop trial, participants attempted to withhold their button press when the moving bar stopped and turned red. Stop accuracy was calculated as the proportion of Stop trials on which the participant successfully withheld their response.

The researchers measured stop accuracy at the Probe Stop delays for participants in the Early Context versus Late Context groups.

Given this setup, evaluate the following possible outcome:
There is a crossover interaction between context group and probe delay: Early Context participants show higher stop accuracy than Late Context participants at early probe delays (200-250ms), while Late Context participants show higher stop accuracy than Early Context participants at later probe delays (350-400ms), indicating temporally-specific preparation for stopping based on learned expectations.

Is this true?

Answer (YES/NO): NO